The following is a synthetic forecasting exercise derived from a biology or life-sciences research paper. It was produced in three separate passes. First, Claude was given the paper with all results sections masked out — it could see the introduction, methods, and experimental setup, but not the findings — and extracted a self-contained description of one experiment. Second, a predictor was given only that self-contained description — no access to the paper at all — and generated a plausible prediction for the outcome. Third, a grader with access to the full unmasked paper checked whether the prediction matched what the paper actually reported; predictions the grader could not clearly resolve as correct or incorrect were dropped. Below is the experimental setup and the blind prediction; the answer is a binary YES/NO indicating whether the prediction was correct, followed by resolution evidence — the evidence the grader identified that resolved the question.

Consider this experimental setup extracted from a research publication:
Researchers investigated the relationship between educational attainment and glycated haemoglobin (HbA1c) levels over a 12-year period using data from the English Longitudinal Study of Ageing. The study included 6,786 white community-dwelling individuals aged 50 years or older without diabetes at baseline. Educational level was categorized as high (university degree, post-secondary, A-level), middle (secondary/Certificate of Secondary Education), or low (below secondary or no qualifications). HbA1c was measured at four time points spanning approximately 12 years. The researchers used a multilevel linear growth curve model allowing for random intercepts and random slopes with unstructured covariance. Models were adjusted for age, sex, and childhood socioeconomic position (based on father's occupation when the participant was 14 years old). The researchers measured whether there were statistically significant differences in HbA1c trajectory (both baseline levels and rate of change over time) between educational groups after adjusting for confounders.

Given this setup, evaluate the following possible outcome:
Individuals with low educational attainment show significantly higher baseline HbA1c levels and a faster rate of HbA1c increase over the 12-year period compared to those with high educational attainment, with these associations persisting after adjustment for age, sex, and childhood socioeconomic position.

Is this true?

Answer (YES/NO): NO